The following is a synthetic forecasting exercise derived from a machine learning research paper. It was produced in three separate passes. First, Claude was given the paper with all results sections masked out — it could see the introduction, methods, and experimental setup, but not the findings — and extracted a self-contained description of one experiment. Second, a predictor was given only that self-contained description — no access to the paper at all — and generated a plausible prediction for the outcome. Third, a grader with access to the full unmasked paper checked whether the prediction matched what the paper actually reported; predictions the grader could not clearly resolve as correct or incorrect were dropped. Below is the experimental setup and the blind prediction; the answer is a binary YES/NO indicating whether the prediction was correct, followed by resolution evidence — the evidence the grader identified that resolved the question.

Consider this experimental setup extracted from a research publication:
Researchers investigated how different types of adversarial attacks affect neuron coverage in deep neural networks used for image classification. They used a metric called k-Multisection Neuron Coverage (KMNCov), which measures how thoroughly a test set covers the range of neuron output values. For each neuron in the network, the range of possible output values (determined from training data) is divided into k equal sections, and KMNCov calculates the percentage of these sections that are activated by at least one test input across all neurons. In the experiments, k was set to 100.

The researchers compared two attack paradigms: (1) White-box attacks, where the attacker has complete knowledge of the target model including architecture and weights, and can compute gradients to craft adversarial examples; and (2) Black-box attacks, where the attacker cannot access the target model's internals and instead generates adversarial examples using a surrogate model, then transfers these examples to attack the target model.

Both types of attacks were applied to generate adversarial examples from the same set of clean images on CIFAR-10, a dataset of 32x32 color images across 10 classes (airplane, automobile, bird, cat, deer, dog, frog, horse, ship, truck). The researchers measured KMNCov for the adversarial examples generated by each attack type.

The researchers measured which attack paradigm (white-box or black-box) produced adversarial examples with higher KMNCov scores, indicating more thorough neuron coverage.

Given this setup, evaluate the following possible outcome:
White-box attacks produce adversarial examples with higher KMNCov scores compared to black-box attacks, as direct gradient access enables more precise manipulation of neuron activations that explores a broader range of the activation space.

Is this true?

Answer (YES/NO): YES